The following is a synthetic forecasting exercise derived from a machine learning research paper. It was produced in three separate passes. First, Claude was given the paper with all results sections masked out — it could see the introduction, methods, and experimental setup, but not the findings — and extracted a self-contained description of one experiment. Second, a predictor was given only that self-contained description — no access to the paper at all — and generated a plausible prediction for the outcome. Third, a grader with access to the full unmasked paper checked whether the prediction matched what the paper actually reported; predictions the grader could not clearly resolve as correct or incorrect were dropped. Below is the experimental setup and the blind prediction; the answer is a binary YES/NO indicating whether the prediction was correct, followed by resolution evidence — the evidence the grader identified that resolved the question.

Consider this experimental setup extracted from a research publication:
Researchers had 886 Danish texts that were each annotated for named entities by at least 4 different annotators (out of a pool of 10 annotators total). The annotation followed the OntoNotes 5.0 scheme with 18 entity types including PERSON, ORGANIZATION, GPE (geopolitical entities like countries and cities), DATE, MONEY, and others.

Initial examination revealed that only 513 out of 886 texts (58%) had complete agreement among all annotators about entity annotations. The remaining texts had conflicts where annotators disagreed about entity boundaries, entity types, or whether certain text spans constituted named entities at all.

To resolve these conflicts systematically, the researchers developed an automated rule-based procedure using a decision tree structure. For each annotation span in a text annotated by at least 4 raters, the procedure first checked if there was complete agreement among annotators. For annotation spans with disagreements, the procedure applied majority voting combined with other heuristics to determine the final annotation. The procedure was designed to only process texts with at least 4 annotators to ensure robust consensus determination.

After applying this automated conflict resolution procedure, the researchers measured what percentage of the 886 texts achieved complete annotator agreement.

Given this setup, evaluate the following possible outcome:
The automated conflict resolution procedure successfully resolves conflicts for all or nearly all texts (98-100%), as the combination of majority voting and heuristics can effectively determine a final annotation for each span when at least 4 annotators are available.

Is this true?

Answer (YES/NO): NO